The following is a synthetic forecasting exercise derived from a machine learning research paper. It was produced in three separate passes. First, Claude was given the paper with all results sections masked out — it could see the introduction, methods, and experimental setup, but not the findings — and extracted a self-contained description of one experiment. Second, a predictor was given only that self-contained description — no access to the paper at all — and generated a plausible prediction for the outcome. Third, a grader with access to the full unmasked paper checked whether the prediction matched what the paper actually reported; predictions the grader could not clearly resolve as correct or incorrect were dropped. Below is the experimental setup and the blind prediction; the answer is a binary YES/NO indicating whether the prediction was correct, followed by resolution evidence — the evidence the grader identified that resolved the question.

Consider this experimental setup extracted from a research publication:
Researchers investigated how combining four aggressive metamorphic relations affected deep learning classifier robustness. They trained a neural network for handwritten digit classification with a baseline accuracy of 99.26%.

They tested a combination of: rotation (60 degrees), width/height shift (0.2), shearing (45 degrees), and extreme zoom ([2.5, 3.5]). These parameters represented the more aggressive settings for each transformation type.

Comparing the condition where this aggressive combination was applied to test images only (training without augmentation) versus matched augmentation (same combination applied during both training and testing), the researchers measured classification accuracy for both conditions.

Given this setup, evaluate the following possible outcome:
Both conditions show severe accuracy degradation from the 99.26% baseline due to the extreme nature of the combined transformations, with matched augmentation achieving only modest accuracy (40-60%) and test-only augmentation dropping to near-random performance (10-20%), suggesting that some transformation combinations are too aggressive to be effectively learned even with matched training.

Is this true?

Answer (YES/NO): NO